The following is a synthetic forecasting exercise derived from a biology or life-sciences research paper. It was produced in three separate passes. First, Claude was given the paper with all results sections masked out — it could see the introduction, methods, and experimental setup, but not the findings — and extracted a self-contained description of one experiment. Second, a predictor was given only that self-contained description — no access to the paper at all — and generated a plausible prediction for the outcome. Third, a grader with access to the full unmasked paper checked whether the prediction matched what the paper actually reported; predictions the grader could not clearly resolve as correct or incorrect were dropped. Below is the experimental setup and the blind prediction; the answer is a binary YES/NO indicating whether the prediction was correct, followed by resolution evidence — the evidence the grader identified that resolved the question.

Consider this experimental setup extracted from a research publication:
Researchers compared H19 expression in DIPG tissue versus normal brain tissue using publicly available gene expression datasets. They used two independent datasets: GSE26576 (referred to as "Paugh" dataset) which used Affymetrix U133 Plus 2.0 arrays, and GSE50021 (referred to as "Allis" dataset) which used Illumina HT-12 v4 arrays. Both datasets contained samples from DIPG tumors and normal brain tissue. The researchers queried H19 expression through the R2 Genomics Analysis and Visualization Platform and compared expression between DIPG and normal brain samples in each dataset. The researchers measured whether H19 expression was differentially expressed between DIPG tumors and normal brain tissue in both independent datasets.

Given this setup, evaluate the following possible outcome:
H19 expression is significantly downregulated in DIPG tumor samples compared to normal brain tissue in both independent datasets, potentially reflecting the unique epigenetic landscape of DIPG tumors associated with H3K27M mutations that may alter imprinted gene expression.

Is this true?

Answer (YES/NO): NO